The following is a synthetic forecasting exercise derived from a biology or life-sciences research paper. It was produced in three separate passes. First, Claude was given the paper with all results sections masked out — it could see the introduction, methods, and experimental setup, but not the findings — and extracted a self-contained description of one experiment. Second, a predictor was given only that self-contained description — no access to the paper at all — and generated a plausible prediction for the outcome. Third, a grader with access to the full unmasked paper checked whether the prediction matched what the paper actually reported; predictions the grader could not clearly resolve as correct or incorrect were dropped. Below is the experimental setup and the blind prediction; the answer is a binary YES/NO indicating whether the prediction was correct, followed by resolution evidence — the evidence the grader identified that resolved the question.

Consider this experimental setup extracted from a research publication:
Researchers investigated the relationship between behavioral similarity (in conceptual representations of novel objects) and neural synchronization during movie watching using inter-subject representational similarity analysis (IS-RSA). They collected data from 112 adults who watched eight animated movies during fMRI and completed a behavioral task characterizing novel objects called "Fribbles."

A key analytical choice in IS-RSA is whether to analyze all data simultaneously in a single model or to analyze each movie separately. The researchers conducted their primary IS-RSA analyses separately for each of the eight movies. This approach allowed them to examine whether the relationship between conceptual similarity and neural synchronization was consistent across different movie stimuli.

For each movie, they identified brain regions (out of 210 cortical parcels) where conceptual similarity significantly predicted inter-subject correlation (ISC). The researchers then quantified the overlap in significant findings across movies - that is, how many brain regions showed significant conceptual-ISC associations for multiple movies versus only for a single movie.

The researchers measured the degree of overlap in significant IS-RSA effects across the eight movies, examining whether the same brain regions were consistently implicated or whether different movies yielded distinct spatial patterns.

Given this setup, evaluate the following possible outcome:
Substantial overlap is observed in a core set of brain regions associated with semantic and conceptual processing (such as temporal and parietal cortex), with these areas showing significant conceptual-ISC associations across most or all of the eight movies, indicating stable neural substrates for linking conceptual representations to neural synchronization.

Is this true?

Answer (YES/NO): NO